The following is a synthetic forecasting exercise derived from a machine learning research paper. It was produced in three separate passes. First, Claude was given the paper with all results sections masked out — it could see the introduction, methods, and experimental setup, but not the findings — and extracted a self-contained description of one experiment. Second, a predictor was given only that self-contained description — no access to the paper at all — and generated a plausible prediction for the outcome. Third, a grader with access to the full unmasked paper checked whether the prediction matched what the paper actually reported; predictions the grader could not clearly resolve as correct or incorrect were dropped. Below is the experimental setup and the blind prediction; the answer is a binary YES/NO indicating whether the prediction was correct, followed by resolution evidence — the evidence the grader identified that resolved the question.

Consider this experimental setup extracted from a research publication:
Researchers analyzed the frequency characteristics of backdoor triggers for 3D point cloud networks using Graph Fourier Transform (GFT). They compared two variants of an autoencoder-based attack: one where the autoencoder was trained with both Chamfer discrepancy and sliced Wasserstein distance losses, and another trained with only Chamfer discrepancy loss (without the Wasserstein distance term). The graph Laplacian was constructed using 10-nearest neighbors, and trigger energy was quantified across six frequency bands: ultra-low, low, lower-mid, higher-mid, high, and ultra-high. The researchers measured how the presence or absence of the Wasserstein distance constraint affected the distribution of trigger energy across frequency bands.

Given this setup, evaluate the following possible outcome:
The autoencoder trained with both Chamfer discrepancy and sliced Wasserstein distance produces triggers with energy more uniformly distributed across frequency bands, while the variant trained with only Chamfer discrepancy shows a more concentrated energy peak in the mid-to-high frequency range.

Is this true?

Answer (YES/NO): NO